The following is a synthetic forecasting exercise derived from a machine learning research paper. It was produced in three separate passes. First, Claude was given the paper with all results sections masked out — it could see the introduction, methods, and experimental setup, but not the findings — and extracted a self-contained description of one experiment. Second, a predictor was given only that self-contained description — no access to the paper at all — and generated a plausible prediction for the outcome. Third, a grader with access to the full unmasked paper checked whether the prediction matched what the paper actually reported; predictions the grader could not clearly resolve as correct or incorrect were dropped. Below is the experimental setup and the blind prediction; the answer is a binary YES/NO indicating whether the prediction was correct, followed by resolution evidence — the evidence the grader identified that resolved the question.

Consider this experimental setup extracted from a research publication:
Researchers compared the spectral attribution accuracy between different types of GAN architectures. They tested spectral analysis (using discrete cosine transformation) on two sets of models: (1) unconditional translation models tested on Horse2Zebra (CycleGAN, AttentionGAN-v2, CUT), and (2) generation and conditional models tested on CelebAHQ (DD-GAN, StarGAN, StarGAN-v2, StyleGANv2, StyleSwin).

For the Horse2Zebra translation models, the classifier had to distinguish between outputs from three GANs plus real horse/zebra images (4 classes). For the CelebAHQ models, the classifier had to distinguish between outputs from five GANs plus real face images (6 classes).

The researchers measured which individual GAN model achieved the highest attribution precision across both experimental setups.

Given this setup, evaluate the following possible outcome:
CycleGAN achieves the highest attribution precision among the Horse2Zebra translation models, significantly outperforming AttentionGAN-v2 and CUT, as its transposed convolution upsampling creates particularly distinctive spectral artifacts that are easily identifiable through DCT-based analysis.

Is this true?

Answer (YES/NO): NO